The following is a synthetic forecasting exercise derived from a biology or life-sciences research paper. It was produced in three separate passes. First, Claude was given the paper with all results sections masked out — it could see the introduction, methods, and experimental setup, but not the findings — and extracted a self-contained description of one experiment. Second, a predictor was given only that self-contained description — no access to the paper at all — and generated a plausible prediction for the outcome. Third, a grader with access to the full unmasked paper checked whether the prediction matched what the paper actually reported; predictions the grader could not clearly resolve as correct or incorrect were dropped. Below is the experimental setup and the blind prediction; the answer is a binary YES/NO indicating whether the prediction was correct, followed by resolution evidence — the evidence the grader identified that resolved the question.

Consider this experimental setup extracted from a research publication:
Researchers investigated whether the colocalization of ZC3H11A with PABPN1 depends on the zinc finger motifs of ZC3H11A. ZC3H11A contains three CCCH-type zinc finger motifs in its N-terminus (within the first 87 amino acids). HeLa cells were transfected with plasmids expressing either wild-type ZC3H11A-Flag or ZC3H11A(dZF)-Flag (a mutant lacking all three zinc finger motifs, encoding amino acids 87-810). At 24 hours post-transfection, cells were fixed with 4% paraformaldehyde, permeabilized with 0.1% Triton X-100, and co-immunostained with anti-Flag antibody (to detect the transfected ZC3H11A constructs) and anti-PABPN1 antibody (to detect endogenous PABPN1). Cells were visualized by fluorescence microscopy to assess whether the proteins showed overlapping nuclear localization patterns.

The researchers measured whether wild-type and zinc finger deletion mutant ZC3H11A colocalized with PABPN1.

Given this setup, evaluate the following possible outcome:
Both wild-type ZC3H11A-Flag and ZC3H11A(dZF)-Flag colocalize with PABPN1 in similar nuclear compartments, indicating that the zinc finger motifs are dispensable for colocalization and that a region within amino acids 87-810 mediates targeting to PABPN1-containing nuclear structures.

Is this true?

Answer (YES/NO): NO